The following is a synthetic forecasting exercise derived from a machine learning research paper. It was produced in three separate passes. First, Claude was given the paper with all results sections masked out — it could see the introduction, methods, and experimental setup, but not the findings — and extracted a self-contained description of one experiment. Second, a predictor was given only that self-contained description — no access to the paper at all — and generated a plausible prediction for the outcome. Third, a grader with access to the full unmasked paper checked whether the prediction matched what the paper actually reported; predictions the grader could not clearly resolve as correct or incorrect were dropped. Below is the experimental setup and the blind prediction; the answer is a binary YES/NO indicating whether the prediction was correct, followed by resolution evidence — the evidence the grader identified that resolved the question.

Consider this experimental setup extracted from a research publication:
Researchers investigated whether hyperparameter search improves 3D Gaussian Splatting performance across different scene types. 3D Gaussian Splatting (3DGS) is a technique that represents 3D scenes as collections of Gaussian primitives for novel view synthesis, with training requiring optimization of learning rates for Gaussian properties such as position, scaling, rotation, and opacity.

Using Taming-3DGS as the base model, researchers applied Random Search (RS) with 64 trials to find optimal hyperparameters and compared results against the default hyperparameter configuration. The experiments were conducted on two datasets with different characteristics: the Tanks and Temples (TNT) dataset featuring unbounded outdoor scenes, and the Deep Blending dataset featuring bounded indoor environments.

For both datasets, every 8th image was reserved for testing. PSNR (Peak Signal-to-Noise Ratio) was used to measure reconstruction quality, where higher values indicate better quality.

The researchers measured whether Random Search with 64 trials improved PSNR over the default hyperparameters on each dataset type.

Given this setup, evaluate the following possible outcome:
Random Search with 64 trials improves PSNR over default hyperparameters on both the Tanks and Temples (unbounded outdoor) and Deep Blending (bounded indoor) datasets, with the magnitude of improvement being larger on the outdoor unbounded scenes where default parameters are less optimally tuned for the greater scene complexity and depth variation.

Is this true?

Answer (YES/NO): NO